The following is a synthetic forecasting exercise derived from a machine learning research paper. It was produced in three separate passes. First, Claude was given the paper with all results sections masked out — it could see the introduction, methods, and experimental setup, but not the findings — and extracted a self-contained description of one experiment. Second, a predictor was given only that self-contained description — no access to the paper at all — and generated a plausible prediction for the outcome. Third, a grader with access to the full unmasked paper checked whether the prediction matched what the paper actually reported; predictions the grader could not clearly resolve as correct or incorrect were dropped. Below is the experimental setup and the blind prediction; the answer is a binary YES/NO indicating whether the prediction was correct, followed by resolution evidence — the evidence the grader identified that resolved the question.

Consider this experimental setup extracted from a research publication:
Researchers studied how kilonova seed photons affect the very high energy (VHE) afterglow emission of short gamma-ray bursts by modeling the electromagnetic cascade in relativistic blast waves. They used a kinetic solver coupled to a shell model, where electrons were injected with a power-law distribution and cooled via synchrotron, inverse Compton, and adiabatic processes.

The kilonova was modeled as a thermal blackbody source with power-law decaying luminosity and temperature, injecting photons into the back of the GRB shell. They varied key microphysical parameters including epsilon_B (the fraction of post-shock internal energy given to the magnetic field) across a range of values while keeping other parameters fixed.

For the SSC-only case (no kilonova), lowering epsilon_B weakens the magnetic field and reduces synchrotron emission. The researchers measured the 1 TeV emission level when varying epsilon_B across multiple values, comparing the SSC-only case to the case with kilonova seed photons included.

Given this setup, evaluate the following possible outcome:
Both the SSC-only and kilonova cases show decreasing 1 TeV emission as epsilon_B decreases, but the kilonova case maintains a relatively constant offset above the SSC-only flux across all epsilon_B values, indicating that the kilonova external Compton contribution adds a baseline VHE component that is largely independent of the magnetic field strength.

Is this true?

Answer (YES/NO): NO